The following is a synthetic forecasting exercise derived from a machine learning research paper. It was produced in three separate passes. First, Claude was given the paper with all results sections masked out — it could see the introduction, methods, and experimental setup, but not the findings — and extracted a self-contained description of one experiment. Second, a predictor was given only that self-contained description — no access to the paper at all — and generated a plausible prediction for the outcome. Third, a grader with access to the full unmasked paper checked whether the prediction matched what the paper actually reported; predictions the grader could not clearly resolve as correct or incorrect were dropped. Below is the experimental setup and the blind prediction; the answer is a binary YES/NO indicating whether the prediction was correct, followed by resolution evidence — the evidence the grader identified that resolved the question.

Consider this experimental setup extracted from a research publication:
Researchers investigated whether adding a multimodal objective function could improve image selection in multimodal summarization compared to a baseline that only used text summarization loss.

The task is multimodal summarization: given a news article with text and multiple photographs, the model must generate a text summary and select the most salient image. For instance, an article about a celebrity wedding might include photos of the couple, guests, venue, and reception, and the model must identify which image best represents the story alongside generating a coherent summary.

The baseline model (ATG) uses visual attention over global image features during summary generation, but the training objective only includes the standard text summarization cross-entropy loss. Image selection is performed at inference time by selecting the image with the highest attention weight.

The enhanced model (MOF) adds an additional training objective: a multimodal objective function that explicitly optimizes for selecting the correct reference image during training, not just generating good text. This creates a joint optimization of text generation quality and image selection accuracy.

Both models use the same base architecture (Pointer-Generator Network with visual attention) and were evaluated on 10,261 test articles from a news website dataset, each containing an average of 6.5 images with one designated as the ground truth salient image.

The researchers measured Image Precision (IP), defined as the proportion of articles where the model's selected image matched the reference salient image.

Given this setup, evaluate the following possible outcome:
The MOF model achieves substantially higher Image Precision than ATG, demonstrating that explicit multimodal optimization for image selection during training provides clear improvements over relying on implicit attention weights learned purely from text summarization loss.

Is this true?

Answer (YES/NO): NO